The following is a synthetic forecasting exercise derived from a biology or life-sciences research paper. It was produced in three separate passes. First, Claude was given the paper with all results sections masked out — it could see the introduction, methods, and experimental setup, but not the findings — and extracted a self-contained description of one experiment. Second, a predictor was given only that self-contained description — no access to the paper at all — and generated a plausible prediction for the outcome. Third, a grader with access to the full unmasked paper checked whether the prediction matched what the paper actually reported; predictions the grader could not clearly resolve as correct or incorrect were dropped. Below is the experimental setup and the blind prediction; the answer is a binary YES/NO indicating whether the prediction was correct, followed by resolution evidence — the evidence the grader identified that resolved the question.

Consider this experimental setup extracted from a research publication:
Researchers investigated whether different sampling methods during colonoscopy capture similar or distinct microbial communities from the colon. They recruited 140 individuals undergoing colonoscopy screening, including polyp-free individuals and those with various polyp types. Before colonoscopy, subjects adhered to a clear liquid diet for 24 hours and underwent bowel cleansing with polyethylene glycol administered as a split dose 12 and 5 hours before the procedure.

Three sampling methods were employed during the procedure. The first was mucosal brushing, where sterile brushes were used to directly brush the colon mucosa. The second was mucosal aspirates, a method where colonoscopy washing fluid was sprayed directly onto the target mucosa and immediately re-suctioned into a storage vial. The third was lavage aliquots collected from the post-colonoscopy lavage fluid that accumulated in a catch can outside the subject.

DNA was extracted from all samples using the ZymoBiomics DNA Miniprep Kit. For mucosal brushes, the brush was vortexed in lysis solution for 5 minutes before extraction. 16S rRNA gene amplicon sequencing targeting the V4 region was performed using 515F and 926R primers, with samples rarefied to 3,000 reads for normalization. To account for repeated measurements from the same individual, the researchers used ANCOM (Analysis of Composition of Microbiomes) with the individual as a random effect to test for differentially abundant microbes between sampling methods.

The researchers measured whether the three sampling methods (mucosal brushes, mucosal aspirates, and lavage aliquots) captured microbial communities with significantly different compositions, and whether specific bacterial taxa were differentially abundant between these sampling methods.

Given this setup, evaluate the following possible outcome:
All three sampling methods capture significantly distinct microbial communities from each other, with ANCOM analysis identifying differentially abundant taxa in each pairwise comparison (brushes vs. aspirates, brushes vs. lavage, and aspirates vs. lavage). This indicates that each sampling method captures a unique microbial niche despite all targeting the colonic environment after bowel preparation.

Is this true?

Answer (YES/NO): NO